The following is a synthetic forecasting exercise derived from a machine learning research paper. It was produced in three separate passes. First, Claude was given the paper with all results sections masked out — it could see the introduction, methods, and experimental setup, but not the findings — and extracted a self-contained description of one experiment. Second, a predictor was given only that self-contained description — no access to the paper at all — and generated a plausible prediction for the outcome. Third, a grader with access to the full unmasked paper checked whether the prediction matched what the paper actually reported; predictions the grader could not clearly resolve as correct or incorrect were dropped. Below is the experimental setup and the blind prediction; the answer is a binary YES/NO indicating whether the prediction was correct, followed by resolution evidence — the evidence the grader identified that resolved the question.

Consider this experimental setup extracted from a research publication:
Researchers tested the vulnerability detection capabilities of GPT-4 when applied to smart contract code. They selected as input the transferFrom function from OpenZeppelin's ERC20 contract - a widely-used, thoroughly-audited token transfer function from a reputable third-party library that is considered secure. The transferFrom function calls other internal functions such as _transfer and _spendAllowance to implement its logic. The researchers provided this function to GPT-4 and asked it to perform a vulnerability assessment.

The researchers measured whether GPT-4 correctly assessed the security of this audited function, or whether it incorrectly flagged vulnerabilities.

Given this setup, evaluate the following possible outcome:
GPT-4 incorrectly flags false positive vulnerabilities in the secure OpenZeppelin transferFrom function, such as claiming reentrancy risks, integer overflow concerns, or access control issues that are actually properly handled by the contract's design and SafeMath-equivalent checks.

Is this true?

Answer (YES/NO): YES